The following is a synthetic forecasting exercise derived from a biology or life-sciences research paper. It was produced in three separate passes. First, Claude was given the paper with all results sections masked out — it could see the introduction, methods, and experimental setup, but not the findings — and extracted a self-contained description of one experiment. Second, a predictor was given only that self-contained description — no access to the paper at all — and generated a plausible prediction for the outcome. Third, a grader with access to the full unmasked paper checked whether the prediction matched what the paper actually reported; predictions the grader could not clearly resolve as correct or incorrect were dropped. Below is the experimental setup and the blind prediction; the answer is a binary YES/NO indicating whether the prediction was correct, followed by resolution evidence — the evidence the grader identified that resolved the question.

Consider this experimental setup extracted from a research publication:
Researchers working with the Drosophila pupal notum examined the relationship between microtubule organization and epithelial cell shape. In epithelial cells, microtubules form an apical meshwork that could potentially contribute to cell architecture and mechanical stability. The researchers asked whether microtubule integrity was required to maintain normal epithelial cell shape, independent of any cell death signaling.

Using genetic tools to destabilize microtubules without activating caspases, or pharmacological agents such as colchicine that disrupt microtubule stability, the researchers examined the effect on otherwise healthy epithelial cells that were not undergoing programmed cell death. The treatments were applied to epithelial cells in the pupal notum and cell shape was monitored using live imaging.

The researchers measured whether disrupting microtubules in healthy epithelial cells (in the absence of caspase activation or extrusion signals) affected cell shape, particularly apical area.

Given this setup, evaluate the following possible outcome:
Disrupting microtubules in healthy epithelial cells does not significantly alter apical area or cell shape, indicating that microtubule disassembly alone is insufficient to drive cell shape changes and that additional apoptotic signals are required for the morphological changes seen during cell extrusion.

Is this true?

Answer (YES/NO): NO